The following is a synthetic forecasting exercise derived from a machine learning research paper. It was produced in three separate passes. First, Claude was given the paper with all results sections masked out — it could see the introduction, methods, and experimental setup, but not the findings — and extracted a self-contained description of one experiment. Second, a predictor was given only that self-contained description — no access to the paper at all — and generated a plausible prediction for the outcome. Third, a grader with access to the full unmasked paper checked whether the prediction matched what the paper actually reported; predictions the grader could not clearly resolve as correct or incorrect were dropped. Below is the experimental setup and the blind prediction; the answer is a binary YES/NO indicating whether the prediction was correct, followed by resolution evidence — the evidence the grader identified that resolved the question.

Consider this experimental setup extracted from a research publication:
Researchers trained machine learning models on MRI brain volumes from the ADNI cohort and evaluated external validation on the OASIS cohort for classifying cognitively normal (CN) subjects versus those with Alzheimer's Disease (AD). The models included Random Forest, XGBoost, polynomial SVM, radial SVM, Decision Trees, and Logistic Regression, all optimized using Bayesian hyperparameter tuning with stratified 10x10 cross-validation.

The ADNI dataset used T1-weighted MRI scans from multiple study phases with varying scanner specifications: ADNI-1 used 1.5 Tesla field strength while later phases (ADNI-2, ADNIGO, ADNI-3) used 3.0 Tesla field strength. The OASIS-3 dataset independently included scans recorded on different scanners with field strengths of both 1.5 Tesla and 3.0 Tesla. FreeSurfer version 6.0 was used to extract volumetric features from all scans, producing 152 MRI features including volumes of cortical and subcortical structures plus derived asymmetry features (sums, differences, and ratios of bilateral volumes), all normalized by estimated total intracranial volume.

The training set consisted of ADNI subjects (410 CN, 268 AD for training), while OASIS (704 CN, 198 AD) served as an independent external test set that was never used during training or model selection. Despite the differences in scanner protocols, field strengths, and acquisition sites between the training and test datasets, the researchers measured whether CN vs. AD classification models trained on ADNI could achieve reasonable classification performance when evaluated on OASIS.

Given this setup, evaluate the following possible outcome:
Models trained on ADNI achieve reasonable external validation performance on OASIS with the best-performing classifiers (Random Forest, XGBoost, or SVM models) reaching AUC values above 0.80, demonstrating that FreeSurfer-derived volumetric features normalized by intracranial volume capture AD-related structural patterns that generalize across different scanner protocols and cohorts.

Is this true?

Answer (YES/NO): YES